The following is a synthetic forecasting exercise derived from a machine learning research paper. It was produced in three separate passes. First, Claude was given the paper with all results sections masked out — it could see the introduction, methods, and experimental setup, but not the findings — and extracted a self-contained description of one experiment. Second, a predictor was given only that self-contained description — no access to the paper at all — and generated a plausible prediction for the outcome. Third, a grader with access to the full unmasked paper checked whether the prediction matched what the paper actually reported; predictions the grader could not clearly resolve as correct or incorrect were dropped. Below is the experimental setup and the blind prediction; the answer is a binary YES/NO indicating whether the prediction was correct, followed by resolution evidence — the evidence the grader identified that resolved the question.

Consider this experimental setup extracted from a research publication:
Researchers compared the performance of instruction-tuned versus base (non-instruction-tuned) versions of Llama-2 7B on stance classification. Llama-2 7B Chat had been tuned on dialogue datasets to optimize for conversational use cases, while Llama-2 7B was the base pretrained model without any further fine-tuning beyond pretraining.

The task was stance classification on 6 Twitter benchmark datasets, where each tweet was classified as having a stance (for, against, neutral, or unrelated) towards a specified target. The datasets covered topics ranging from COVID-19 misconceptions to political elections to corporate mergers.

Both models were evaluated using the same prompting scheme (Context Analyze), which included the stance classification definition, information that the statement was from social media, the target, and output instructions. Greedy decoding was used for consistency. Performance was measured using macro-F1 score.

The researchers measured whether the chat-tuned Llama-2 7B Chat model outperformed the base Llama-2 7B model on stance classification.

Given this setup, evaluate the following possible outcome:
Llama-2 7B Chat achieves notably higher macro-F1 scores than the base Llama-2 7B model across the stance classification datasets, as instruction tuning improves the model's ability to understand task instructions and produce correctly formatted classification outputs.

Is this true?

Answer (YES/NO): NO